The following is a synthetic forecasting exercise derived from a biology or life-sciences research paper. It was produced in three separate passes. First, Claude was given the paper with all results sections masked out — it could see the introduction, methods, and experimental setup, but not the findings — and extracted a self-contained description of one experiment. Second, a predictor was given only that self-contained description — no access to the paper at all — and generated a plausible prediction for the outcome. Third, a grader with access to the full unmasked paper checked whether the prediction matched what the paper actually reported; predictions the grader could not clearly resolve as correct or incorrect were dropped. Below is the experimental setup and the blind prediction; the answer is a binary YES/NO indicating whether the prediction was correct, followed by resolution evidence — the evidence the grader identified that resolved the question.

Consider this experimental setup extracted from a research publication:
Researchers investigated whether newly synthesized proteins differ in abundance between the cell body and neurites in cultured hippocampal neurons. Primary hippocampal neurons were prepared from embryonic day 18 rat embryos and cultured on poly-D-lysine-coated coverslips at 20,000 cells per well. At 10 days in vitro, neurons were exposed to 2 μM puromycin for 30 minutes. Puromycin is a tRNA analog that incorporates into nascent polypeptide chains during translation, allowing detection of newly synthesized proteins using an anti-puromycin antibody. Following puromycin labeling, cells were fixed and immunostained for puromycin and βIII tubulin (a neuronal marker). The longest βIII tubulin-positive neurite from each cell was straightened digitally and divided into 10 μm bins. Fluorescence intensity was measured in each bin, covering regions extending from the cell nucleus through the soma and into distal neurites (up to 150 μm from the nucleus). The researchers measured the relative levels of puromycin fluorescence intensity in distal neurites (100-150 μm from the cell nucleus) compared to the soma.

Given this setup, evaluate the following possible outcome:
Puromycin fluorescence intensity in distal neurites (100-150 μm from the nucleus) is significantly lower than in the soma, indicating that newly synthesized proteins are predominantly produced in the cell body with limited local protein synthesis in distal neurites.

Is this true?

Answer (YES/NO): YES